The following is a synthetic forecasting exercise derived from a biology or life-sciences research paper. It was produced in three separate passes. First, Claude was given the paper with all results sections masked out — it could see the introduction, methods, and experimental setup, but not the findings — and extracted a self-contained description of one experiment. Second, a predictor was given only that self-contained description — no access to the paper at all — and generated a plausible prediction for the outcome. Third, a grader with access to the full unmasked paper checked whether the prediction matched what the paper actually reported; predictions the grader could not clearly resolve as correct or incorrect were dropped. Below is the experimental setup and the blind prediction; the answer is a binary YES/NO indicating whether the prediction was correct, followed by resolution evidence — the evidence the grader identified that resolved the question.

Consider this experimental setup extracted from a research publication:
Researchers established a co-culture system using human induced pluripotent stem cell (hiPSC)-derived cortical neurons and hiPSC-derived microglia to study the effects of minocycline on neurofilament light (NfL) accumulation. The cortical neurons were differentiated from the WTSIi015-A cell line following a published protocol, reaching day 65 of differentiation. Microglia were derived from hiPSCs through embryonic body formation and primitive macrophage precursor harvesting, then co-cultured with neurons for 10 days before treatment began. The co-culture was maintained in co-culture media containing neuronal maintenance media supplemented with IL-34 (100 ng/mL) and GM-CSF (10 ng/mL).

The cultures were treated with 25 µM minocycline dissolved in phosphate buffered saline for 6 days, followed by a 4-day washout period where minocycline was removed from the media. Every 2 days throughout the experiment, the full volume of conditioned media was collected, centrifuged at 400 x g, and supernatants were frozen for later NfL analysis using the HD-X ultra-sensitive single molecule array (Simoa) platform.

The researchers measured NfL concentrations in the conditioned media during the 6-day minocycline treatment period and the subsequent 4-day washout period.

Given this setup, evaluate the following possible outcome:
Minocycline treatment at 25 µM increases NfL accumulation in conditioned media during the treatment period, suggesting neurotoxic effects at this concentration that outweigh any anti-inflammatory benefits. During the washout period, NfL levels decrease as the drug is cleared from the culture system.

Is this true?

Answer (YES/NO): NO